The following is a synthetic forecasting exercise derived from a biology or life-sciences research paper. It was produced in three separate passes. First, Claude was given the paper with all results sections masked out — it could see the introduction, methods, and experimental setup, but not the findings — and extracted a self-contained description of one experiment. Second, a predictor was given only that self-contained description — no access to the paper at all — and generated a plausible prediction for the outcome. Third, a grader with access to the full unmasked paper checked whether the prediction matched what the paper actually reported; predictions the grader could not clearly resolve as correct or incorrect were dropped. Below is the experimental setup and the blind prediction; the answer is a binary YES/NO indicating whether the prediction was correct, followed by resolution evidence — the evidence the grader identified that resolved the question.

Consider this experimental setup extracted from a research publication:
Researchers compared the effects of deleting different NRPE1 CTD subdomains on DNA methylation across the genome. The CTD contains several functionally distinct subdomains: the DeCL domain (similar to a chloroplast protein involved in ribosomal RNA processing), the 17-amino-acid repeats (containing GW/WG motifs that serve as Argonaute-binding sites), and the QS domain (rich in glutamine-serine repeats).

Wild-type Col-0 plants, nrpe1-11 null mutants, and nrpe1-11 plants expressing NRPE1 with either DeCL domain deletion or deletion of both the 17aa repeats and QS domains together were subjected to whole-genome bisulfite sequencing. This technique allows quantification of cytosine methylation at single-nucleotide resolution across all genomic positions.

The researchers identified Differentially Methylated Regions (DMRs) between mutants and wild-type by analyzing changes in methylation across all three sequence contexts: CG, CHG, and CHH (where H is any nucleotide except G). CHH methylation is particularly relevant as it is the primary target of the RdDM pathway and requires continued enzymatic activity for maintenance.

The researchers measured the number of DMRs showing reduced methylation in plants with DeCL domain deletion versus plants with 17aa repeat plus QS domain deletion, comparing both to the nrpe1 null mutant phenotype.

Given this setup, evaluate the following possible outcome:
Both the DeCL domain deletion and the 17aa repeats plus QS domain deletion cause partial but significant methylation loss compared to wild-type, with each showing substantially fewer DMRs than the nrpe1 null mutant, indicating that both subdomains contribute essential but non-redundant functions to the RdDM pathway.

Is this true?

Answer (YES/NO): NO